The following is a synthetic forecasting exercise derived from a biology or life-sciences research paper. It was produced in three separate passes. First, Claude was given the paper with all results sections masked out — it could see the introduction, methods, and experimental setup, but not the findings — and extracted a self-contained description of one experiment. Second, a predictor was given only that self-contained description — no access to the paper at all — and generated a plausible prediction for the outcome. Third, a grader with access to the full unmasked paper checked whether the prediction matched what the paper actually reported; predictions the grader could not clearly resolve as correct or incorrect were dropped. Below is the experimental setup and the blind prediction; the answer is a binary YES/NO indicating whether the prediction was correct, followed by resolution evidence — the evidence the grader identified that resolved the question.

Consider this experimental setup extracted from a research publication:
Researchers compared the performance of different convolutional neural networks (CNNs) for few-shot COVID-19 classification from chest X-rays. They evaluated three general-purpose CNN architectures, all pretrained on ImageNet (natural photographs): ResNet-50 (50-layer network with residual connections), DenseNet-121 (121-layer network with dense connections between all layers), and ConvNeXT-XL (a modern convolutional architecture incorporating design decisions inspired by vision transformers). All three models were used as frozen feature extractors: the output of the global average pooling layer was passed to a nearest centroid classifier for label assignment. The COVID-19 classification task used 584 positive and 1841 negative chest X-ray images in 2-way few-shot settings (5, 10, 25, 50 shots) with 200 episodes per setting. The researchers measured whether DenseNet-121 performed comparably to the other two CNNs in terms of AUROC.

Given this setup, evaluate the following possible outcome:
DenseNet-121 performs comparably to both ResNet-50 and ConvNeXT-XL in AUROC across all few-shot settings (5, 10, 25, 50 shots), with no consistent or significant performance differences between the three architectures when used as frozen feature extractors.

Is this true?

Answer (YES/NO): NO